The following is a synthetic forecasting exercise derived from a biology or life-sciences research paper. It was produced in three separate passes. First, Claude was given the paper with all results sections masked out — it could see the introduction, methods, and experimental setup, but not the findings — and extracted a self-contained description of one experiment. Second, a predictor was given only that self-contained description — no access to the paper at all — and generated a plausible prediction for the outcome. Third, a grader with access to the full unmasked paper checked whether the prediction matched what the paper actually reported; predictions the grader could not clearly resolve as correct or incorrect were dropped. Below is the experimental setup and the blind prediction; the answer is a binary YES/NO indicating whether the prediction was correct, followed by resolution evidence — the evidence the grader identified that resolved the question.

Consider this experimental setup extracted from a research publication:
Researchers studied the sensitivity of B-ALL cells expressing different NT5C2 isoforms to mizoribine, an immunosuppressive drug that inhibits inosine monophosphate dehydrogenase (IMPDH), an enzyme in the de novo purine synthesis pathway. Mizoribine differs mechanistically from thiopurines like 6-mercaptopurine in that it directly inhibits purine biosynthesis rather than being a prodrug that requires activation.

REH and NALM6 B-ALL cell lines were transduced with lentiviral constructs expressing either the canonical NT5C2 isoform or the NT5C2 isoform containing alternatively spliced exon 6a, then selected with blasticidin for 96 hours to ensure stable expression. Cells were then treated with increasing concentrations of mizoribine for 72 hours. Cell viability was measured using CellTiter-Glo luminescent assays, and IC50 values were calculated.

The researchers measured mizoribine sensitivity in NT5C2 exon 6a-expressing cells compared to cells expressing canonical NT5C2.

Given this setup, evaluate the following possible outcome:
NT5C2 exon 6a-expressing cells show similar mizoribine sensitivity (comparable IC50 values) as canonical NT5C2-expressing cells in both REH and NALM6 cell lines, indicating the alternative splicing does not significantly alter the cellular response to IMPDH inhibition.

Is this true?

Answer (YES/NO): NO